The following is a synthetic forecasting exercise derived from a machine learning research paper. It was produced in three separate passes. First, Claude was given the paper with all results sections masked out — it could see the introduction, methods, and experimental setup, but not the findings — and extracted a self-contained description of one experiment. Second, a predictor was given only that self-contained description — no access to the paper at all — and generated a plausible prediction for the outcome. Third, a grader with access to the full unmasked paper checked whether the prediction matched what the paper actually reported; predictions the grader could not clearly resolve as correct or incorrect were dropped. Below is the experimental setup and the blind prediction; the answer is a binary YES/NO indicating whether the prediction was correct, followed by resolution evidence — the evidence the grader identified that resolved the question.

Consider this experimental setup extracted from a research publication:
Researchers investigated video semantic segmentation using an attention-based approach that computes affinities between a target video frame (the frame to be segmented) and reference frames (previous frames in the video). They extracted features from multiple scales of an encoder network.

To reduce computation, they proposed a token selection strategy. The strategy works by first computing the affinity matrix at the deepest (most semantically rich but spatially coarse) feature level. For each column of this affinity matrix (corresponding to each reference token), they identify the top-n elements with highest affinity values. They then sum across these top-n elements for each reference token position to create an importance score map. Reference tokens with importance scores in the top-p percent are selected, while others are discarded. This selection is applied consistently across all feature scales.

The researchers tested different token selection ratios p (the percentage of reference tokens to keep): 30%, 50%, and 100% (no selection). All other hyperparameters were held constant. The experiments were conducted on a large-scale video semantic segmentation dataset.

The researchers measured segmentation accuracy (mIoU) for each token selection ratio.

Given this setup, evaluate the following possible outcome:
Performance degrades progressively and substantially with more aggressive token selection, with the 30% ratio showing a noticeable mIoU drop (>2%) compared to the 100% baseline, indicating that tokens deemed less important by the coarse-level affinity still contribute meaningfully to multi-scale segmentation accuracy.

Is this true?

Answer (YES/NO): NO